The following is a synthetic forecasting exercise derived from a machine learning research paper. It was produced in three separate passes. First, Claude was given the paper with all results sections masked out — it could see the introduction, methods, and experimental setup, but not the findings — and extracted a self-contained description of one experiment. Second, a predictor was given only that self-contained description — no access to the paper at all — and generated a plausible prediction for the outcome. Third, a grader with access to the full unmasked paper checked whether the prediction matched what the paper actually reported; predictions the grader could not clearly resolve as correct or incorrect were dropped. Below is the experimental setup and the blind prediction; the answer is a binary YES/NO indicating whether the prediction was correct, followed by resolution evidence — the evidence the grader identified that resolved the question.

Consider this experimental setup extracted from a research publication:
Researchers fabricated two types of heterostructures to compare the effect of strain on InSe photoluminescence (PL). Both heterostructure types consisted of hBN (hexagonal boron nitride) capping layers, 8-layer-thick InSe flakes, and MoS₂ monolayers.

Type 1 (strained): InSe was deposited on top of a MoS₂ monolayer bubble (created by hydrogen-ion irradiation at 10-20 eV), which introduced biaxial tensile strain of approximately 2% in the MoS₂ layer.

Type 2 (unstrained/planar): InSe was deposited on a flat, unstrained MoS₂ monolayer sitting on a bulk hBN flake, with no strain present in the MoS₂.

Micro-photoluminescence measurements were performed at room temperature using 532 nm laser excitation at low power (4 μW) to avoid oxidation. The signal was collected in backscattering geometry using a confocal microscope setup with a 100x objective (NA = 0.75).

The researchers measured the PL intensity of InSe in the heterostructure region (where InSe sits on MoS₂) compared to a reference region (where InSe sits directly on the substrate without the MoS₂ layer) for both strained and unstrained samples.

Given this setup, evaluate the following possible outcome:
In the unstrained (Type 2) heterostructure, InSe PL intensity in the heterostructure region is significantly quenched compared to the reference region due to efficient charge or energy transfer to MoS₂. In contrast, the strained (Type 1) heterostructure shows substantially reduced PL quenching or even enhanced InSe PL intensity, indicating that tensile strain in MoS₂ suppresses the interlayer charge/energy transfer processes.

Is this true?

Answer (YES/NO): NO